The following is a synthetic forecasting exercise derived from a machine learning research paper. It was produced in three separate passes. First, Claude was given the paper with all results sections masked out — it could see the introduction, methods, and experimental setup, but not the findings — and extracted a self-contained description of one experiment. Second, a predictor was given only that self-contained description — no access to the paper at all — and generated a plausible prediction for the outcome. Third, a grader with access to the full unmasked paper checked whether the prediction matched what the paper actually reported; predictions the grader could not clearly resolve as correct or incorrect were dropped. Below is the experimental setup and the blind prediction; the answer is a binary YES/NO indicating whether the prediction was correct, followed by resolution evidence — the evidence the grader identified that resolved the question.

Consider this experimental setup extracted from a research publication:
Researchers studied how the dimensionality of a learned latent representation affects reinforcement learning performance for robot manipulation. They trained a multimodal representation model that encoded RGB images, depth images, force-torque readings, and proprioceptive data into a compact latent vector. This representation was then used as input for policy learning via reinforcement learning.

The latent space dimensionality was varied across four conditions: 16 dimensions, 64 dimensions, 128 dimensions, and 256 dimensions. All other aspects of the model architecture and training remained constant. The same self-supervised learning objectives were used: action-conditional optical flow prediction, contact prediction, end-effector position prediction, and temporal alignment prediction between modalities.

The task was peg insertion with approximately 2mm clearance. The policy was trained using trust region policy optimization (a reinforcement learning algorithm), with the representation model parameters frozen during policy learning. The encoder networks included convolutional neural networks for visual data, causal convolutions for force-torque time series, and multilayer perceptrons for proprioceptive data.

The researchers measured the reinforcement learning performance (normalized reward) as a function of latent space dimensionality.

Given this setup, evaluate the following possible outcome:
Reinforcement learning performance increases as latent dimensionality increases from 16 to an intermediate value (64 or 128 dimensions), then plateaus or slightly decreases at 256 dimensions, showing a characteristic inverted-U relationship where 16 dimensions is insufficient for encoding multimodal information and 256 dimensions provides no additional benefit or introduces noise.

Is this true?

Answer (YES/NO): NO